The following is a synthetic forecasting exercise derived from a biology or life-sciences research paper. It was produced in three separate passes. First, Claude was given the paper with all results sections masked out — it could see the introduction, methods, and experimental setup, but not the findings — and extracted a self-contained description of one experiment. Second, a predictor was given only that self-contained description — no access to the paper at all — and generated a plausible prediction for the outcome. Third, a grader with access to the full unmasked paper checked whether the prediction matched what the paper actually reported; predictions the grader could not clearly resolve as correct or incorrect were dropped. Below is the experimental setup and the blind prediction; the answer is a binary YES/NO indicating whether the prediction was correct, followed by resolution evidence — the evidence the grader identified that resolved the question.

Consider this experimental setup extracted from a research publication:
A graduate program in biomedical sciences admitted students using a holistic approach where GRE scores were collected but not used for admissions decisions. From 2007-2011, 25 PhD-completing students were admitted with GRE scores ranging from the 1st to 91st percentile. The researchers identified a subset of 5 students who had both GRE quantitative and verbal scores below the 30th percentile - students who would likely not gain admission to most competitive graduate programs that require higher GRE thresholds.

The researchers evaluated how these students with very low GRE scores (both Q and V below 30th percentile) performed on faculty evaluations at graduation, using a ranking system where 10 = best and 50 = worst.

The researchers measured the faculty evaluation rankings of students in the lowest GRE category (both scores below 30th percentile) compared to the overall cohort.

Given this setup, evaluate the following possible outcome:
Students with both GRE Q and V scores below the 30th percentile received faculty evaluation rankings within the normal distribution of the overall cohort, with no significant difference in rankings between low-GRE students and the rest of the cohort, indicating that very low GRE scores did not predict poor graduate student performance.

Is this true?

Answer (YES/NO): YES